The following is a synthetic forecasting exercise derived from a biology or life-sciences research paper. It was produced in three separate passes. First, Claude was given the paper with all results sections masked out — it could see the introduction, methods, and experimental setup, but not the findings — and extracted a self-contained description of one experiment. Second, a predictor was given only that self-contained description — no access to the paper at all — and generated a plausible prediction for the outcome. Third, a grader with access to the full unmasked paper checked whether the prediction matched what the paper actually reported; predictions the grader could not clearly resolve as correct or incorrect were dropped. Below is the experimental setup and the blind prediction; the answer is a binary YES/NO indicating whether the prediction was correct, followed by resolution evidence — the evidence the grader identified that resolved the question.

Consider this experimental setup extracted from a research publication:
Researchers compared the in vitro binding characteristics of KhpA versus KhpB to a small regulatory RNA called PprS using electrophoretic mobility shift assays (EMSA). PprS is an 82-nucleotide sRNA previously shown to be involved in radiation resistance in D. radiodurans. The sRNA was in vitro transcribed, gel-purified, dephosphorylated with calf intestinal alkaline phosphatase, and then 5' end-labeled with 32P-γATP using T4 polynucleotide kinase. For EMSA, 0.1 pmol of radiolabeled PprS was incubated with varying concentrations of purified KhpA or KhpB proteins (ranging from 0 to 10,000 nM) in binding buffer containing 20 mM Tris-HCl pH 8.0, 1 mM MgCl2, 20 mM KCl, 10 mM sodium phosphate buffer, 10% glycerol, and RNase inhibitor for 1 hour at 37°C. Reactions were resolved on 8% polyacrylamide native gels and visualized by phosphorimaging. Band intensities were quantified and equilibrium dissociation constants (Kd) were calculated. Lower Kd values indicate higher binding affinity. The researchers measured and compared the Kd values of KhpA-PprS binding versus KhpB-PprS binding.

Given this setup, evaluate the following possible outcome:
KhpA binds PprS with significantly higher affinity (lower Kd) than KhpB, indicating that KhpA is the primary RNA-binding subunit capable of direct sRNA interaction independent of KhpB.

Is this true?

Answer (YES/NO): YES